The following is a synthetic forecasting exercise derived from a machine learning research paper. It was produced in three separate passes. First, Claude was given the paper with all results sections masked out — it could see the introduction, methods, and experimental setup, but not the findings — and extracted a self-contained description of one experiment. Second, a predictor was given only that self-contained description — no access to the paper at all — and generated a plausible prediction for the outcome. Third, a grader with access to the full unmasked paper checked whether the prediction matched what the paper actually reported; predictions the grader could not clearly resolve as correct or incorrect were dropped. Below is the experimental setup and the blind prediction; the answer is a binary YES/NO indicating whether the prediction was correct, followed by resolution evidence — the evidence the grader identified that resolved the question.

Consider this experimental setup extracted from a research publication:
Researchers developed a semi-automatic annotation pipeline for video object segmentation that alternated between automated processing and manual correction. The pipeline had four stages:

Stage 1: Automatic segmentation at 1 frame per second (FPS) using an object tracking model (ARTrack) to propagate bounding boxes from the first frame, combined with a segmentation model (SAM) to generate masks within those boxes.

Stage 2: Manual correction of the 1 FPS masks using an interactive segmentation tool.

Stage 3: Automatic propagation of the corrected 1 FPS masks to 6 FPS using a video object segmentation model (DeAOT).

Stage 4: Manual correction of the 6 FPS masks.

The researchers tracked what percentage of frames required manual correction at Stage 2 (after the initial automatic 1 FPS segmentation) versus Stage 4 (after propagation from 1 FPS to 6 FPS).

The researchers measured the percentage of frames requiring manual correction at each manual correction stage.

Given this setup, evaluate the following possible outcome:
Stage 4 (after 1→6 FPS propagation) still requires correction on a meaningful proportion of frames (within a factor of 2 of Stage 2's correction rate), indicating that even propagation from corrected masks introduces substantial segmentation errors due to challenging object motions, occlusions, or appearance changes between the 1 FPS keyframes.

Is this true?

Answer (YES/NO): YES